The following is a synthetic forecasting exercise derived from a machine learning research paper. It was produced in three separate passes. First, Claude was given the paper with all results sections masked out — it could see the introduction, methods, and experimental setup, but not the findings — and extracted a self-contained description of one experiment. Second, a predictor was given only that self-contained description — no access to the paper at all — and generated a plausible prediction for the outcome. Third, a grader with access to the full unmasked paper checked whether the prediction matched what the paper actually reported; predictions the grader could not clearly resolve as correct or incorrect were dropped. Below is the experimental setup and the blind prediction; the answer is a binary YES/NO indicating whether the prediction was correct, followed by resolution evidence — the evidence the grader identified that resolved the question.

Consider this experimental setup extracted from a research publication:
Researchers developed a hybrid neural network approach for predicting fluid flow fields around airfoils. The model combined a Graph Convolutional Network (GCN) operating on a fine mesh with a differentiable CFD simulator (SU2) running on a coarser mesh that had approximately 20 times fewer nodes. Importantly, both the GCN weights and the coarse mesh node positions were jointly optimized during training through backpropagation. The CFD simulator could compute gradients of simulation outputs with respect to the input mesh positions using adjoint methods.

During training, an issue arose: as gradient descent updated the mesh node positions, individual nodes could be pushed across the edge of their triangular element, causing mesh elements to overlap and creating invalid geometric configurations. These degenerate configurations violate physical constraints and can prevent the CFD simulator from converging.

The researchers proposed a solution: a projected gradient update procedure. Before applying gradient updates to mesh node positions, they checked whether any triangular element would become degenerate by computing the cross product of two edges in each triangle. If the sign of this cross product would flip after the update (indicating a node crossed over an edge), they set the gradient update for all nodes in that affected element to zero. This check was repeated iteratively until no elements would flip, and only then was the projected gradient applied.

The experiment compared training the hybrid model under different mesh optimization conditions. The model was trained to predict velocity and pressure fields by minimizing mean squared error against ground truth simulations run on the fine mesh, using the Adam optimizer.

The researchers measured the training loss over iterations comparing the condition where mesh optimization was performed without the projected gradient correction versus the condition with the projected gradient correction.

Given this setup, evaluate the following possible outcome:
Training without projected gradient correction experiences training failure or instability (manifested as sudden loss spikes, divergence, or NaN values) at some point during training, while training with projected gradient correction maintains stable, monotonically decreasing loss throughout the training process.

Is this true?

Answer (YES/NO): YES